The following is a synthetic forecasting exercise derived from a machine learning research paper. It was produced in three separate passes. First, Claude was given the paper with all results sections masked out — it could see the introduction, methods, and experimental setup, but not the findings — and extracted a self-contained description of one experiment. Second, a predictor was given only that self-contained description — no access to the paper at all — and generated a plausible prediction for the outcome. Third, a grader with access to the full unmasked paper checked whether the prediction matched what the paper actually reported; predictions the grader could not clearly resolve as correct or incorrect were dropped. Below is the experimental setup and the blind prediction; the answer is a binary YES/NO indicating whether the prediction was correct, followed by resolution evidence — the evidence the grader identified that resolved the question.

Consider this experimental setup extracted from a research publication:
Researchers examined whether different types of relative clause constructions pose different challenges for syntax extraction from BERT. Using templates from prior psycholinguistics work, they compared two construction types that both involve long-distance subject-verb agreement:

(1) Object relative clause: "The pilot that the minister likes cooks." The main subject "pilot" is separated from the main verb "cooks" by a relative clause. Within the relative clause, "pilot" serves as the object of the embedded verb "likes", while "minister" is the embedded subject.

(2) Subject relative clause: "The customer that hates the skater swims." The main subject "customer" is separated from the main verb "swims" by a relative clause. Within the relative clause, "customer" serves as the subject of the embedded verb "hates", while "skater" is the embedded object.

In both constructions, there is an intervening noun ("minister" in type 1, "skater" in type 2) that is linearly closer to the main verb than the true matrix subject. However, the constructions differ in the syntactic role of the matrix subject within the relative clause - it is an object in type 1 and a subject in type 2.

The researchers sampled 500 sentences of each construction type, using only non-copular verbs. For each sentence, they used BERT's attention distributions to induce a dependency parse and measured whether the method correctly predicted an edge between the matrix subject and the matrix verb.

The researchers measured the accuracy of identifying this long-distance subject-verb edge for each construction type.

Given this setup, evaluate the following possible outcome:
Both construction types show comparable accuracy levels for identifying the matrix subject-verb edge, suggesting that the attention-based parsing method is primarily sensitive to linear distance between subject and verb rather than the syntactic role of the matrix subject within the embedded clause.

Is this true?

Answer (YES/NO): NO